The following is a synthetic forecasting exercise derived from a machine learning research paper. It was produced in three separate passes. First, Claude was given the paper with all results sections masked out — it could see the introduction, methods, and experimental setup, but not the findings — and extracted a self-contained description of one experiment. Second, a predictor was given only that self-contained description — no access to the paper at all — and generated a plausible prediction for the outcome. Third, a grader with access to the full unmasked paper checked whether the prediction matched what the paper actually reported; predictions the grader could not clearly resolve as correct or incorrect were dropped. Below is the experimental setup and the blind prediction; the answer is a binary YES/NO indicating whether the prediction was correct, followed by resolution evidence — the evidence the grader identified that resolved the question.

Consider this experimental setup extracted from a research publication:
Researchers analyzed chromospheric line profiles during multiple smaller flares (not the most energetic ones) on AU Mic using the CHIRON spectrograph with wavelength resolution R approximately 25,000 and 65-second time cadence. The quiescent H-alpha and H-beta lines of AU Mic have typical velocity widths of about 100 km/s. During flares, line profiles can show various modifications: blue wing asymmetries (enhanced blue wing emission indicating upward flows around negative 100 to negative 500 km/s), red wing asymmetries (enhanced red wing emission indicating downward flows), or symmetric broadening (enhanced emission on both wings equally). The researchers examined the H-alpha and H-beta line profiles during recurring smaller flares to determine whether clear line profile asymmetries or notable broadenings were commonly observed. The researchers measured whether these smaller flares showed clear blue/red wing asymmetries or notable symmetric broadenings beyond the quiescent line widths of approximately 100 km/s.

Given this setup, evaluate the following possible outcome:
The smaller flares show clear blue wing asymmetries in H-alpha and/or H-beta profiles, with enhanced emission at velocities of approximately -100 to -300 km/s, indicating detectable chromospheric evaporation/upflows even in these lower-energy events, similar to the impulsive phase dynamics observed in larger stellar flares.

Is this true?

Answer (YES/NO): NO